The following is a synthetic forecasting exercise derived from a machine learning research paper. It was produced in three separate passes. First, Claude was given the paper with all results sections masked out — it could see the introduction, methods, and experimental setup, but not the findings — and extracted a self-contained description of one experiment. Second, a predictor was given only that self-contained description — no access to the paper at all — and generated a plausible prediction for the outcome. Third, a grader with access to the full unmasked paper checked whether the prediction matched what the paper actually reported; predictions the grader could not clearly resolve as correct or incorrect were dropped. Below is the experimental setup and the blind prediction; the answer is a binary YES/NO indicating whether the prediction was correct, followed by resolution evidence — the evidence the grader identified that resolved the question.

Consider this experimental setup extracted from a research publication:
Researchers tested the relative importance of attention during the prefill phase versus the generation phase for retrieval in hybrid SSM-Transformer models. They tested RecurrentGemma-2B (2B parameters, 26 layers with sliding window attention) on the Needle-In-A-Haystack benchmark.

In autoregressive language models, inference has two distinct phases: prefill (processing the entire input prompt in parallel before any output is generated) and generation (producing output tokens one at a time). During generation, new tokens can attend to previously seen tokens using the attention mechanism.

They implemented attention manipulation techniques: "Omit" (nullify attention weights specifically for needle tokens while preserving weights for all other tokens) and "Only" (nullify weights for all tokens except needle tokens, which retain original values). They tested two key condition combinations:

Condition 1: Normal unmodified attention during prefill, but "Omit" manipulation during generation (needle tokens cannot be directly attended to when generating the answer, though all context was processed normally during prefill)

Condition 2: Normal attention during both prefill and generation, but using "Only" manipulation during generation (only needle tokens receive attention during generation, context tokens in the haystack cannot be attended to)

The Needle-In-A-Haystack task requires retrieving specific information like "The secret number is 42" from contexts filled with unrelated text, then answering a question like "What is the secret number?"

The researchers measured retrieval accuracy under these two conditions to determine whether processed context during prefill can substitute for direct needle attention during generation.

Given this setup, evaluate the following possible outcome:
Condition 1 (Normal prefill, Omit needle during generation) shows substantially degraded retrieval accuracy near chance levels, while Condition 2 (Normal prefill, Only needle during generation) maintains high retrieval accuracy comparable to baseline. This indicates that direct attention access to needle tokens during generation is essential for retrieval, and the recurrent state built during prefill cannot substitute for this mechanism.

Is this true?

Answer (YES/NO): YES